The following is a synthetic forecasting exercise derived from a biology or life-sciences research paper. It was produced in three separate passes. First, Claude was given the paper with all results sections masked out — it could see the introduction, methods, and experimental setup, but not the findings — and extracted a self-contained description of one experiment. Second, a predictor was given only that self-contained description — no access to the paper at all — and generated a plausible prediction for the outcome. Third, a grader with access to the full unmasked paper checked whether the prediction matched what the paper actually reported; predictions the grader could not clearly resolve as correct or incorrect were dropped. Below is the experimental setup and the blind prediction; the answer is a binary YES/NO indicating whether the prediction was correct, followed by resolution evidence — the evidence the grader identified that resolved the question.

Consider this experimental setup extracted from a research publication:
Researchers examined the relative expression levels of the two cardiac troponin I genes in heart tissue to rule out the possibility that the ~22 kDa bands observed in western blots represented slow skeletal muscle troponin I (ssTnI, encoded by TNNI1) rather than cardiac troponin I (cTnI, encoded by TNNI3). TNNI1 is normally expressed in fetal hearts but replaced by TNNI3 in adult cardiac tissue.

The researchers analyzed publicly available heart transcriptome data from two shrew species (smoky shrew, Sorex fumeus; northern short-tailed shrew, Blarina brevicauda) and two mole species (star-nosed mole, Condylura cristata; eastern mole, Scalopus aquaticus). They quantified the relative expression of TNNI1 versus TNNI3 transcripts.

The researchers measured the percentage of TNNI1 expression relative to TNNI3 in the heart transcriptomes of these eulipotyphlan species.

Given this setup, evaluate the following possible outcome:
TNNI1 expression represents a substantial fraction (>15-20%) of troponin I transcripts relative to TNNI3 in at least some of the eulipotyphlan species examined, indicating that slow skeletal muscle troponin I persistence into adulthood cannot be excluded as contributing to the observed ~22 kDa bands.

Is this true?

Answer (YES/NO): NO